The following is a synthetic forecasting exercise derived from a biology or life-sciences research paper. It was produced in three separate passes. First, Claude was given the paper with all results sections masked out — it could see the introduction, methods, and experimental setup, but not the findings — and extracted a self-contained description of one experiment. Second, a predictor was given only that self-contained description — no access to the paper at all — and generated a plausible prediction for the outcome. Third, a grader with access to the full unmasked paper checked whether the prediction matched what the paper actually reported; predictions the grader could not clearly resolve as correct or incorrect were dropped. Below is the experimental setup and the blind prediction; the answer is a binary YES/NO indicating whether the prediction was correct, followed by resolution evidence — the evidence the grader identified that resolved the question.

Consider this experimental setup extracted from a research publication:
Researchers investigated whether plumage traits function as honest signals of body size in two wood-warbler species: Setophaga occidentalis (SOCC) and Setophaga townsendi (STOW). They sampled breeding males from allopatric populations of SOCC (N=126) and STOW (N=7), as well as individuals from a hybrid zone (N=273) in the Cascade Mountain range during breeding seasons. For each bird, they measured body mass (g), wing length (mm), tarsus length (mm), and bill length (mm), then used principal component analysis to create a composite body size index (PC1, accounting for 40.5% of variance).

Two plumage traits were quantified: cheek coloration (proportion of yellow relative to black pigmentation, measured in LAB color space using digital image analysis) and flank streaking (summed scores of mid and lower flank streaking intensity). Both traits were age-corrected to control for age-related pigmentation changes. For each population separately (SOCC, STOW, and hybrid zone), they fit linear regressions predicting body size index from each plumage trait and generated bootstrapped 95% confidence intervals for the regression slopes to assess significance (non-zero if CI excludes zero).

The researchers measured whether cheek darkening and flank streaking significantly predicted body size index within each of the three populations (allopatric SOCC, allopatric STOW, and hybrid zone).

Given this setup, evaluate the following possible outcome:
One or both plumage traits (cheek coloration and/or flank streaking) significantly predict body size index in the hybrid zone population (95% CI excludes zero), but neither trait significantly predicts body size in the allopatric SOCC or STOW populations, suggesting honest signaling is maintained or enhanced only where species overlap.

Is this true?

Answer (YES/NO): NO